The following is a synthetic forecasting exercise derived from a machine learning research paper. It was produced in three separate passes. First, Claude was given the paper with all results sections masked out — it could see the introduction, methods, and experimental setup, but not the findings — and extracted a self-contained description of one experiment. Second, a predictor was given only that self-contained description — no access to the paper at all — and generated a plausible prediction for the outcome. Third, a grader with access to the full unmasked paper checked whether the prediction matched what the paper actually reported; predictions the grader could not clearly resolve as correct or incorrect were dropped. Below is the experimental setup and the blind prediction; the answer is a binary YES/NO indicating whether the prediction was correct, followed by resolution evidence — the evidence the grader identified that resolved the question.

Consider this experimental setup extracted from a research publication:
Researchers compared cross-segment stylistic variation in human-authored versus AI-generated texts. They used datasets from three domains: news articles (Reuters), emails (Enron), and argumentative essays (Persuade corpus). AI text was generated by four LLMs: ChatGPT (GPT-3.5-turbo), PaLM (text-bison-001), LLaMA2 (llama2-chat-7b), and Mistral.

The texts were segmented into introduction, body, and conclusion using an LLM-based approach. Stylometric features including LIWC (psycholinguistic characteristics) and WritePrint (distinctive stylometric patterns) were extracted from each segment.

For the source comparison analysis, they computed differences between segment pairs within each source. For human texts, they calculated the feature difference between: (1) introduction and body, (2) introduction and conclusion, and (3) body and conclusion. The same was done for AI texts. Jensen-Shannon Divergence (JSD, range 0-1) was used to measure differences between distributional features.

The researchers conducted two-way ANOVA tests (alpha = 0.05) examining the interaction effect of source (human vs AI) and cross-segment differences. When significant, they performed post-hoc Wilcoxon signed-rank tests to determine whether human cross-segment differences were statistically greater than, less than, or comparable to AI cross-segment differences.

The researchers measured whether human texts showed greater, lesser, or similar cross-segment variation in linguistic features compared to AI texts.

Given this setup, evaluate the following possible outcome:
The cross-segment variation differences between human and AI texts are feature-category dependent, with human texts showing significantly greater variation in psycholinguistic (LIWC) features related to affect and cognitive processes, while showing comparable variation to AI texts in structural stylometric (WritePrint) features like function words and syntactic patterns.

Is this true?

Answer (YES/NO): NO